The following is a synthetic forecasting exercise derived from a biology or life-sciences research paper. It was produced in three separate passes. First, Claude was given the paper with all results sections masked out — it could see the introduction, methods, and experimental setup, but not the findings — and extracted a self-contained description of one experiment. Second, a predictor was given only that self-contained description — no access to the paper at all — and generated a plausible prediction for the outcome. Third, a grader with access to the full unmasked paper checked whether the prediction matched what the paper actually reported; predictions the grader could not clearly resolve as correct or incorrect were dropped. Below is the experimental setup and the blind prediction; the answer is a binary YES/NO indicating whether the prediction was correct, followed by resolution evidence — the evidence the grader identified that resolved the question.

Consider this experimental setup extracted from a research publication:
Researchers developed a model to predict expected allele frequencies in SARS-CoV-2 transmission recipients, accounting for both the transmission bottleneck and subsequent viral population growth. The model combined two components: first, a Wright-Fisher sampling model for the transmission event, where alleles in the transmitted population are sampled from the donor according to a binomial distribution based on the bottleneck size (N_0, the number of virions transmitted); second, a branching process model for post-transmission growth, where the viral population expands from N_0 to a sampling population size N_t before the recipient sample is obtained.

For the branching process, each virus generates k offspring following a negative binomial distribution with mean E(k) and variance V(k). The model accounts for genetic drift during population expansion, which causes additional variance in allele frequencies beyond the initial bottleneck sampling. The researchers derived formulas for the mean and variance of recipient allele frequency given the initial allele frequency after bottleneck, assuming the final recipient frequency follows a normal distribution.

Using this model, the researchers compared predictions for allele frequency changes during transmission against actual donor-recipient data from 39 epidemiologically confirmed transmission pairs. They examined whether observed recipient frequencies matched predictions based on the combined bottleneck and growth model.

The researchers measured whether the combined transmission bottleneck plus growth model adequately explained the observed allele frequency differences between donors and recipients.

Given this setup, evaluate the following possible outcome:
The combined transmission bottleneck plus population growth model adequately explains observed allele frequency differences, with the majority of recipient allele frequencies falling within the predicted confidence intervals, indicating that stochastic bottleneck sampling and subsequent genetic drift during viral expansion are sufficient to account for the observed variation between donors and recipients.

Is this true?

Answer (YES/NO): NO